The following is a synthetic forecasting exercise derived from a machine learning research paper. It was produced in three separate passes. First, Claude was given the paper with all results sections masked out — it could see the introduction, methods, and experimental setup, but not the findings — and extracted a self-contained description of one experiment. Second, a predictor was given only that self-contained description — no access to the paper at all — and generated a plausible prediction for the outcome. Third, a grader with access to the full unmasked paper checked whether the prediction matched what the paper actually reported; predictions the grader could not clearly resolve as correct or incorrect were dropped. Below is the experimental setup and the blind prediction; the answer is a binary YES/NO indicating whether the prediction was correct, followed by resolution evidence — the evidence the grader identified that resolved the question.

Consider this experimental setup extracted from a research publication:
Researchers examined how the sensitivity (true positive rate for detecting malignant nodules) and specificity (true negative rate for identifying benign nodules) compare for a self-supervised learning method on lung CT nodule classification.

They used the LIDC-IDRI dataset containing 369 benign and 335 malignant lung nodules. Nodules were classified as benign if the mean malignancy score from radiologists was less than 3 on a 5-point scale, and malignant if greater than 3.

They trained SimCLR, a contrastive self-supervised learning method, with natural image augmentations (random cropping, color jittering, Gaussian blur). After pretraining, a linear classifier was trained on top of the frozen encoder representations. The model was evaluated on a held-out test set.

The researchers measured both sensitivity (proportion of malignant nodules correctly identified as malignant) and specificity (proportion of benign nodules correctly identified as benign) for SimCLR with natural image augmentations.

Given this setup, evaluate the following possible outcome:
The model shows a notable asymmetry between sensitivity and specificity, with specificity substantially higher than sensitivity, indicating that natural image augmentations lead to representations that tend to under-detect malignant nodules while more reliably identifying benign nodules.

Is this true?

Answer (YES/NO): YES